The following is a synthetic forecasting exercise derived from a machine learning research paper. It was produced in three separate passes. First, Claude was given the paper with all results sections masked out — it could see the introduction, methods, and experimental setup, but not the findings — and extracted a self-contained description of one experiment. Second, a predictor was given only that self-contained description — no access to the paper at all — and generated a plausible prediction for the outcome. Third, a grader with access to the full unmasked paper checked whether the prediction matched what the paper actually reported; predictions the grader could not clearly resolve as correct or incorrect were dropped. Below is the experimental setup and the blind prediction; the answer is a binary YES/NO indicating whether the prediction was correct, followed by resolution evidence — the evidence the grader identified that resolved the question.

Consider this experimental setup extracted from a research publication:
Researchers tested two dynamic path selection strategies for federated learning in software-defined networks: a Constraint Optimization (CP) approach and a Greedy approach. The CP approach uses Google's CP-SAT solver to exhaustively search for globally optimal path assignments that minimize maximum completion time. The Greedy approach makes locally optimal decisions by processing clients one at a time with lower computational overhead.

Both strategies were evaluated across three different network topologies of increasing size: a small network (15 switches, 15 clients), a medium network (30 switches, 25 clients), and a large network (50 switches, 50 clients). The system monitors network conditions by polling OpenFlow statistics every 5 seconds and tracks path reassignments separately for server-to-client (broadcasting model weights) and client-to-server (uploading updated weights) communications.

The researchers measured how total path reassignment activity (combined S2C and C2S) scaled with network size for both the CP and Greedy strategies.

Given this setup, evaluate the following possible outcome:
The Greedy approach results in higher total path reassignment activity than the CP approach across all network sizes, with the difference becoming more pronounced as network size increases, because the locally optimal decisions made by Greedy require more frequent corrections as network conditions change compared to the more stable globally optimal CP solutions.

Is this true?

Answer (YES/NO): NO